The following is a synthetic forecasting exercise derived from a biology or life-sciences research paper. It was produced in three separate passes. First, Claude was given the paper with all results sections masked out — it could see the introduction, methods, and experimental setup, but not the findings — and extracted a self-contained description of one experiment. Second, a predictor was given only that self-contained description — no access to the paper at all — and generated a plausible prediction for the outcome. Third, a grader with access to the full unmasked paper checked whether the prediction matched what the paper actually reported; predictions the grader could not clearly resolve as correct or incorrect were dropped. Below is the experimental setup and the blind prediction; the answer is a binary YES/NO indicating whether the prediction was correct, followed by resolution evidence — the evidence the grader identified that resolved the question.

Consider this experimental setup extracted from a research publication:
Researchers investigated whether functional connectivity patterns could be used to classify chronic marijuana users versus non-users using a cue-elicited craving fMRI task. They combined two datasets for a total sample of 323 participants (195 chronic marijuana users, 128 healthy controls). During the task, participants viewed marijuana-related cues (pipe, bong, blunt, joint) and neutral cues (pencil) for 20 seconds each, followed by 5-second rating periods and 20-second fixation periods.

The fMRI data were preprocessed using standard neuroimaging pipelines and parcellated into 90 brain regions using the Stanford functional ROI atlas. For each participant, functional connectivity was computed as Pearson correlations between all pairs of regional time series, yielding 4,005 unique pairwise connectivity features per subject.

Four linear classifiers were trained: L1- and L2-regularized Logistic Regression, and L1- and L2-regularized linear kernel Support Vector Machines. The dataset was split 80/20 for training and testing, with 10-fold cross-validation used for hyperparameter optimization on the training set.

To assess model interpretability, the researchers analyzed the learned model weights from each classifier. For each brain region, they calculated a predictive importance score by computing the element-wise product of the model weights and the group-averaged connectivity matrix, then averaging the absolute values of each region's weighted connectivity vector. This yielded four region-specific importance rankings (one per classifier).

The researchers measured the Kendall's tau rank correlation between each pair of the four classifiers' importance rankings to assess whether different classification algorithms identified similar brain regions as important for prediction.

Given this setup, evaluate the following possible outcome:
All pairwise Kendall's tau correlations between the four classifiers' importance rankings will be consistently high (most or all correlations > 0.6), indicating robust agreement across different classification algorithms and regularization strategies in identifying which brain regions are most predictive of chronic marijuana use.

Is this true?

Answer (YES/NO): YES